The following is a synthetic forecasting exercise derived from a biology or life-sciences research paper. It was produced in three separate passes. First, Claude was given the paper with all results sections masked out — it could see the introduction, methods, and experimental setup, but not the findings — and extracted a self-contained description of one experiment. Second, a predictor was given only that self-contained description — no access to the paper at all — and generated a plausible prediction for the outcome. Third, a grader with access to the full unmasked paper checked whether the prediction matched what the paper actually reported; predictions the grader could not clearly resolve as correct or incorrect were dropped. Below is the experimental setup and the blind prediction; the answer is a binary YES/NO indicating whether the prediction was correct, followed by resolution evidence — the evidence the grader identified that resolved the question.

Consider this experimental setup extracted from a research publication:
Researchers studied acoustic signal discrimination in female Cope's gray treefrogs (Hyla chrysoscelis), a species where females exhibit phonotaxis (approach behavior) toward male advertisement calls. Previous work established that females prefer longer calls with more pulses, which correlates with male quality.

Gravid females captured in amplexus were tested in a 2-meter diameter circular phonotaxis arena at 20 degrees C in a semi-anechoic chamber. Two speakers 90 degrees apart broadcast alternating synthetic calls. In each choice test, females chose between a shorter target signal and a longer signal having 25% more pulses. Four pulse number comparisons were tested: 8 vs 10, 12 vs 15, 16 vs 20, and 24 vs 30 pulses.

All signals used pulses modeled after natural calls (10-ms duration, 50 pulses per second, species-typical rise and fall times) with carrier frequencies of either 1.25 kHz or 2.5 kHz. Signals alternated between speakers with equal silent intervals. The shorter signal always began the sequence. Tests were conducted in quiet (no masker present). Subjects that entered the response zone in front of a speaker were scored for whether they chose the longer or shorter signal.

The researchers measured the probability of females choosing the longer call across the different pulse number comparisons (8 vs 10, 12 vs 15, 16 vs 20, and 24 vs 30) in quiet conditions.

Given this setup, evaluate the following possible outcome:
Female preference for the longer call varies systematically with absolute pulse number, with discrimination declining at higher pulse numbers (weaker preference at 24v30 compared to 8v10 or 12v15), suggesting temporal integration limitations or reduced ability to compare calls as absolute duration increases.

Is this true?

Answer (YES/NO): NO